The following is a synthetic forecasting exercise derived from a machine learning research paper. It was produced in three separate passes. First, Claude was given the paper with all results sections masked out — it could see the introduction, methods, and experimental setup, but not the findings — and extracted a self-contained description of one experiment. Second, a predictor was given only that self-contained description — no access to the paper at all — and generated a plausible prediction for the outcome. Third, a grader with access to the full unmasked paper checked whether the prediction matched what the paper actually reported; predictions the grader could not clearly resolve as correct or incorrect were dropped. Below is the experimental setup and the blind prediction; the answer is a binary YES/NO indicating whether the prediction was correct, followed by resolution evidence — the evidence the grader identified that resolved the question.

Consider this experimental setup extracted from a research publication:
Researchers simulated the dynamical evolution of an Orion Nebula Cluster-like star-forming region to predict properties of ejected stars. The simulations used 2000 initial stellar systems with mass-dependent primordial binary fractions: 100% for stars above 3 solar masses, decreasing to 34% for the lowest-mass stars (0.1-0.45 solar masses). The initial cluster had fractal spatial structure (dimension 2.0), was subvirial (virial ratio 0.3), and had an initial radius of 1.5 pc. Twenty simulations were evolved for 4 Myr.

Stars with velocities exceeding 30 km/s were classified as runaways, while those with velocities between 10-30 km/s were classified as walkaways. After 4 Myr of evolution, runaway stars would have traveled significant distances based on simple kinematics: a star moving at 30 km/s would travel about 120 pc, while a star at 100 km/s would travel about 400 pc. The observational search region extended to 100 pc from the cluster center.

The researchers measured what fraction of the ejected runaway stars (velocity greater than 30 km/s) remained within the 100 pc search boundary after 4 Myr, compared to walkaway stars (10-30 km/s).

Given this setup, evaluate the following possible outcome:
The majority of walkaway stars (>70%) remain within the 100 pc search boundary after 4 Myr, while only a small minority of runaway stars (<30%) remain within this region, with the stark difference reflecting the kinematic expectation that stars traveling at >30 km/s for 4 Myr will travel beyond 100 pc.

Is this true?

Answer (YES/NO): YES